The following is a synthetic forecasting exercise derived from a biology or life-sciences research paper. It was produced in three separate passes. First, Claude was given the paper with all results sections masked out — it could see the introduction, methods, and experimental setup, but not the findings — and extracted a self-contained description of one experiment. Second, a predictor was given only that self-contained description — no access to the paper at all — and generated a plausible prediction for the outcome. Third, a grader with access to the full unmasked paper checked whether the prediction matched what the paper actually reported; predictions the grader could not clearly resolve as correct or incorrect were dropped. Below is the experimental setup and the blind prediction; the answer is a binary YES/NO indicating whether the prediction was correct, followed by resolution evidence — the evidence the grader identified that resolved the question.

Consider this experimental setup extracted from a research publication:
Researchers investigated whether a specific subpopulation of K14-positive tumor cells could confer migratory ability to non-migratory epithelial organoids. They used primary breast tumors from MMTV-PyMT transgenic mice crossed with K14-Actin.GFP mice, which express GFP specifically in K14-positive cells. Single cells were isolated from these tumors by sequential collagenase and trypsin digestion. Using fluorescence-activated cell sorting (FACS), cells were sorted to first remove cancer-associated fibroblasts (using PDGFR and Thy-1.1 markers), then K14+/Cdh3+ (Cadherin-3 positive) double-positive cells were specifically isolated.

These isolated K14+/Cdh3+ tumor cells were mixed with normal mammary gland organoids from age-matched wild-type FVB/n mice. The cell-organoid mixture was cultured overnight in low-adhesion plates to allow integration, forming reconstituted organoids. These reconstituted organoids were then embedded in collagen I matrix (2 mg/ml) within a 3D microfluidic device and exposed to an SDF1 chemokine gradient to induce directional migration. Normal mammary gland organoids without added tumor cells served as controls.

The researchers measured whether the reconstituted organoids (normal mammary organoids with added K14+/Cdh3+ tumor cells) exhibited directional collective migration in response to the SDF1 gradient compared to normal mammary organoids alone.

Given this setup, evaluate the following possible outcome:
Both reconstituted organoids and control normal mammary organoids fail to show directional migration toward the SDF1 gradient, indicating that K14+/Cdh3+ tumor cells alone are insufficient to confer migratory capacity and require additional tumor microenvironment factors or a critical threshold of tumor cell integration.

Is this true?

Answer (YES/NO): NO